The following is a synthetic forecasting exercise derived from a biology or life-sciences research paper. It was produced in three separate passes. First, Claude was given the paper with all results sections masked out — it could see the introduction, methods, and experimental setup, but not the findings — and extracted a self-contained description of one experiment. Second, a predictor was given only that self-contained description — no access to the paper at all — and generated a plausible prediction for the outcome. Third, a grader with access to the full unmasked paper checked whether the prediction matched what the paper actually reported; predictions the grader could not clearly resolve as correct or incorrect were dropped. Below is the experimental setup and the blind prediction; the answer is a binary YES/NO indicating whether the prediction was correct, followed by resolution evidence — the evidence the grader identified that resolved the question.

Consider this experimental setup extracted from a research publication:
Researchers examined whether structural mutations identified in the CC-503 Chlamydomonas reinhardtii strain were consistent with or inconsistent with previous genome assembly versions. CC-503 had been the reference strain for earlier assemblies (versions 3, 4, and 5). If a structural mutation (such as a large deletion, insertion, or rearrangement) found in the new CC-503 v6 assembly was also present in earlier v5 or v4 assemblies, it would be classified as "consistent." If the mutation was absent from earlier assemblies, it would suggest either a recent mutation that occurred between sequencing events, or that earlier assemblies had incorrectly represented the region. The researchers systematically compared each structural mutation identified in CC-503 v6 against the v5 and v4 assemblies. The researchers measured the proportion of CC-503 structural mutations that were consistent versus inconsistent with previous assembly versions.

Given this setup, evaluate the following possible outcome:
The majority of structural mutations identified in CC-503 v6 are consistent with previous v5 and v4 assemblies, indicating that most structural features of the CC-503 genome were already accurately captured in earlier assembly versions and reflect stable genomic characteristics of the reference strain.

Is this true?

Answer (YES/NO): NO